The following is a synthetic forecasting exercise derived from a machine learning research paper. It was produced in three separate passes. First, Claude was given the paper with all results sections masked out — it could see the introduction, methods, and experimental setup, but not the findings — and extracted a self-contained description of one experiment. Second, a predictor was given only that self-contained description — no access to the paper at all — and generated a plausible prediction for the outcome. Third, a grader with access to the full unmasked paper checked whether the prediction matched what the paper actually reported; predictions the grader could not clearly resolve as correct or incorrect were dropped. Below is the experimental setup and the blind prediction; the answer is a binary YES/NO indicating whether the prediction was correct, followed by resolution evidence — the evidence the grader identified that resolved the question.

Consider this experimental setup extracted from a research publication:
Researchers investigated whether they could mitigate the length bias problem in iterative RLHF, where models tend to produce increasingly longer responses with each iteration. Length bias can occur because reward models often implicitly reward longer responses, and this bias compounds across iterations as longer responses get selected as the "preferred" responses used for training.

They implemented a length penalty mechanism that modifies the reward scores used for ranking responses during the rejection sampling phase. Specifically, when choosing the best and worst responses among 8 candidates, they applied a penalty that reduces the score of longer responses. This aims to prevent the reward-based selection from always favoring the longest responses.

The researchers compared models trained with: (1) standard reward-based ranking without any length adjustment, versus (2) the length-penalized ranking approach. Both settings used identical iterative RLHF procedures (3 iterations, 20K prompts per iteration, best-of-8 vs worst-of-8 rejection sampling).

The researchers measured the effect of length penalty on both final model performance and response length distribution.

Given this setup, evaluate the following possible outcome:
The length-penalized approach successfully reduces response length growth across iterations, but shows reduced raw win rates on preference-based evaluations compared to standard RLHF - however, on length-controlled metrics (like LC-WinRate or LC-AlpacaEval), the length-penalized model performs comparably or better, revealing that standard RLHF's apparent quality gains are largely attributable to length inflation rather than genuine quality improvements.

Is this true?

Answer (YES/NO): NO